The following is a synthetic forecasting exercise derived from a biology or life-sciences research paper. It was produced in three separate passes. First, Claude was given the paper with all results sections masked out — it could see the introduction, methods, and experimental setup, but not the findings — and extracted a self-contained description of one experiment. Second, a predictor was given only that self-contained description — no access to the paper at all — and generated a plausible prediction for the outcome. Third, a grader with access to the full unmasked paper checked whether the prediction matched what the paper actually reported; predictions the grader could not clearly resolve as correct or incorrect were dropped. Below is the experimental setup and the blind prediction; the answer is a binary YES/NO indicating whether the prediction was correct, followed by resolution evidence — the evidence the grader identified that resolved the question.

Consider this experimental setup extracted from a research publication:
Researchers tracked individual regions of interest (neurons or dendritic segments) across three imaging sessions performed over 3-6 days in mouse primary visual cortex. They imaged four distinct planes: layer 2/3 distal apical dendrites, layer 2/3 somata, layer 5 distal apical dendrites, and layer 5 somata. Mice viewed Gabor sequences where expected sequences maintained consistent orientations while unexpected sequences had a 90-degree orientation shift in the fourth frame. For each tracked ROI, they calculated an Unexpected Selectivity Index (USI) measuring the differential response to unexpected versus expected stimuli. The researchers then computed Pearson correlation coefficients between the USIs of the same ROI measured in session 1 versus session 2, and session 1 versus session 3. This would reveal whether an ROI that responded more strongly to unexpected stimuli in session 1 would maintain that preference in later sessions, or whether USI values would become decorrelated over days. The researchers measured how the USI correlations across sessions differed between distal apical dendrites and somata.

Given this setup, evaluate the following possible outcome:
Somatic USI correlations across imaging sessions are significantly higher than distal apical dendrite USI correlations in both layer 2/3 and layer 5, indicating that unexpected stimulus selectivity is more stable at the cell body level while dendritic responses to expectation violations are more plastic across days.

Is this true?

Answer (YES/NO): NO